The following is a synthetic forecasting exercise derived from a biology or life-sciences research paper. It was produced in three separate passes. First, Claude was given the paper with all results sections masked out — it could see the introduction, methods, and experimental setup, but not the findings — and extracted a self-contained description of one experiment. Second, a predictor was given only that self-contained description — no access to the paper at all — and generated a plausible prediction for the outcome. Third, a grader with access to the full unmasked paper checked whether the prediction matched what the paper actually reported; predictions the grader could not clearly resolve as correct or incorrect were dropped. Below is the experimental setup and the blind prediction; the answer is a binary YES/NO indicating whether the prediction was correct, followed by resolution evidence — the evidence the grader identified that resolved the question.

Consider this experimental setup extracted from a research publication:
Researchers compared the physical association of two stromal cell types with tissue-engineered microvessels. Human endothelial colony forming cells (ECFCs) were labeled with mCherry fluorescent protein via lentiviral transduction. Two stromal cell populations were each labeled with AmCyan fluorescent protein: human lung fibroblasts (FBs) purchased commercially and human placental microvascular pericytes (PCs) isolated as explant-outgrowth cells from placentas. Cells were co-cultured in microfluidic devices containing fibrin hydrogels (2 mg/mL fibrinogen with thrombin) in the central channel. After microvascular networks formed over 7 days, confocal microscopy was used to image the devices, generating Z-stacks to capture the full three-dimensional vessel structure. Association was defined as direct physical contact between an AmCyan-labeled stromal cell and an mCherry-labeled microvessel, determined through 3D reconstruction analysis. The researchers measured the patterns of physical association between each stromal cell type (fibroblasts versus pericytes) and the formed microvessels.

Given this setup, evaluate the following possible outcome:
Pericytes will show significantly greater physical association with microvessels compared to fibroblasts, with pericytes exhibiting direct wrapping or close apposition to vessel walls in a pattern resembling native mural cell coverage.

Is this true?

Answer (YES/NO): YES